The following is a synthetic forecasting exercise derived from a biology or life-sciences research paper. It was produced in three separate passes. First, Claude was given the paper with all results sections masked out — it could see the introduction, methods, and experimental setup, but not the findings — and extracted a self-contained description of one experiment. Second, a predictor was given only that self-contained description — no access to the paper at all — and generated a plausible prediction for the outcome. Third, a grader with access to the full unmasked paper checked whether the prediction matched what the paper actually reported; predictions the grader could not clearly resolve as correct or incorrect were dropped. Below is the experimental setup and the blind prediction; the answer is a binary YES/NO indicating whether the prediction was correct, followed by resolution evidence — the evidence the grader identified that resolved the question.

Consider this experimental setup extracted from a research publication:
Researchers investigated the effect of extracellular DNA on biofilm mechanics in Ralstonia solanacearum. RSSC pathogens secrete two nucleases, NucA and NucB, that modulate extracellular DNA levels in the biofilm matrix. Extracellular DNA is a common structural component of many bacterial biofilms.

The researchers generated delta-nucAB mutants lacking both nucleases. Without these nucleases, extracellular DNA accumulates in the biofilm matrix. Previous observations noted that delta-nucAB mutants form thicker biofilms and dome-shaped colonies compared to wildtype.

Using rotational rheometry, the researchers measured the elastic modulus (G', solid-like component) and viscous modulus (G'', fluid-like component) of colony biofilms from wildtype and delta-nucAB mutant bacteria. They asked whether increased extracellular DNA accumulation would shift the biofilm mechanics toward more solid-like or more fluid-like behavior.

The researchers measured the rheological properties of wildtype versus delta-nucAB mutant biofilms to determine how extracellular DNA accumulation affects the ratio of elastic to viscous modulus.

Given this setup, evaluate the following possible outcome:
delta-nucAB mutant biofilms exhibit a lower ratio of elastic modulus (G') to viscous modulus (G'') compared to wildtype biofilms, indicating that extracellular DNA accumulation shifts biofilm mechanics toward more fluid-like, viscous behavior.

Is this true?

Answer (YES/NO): NO